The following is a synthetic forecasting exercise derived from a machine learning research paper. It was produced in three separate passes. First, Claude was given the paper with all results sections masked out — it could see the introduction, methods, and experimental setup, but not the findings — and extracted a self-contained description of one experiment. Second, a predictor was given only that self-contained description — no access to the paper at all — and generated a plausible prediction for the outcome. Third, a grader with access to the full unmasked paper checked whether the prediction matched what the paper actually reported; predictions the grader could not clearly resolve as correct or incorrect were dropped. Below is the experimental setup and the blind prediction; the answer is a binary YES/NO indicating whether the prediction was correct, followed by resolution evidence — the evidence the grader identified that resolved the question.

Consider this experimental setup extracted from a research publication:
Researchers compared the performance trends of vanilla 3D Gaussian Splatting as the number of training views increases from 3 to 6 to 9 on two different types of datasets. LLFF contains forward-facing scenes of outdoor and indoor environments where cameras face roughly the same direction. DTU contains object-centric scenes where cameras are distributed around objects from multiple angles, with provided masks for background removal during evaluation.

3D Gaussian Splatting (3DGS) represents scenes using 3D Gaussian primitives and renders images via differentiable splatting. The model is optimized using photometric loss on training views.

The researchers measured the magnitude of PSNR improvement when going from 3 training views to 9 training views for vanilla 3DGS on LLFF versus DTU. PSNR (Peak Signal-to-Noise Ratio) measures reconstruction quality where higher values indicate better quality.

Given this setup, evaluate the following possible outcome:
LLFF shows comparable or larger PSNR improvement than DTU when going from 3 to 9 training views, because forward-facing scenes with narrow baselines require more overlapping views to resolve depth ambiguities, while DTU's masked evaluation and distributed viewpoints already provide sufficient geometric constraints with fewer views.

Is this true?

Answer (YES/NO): NO